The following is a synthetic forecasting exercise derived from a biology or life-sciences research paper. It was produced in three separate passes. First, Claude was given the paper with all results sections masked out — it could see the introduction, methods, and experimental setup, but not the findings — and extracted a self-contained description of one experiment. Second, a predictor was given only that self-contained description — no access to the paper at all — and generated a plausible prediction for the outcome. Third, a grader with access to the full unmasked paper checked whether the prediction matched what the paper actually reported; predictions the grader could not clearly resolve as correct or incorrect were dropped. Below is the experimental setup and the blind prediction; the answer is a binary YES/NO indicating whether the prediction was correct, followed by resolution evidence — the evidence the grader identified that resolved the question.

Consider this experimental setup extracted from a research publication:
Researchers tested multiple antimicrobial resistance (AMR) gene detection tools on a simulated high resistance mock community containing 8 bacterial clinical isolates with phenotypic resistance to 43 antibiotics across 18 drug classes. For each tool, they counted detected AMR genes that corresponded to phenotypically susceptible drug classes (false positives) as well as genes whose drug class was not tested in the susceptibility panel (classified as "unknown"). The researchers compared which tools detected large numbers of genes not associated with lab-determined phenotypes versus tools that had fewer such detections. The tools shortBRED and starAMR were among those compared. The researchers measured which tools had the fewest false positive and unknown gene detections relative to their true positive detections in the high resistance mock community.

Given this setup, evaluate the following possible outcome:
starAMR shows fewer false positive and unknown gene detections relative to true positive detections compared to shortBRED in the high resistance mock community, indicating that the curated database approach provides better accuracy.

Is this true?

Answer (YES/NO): NO